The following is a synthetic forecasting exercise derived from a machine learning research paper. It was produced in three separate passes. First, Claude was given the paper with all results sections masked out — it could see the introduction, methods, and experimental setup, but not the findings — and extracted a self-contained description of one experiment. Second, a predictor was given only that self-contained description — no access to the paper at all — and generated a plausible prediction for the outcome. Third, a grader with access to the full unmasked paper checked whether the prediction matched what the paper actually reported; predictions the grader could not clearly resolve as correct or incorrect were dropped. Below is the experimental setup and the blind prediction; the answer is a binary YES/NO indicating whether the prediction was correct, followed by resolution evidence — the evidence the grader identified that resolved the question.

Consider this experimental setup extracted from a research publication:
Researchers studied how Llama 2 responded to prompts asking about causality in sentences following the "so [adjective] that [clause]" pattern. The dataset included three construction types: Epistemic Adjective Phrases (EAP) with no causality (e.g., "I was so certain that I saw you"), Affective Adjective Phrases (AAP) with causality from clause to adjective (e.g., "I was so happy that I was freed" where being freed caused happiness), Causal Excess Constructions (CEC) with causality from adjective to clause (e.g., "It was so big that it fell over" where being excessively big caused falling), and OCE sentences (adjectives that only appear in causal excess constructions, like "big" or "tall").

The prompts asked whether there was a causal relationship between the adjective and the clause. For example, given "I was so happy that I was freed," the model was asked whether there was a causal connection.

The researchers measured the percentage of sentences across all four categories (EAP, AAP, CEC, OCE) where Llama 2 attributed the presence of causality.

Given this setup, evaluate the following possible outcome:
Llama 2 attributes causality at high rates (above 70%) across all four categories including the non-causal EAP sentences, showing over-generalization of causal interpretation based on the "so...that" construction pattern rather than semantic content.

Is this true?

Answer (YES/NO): YES